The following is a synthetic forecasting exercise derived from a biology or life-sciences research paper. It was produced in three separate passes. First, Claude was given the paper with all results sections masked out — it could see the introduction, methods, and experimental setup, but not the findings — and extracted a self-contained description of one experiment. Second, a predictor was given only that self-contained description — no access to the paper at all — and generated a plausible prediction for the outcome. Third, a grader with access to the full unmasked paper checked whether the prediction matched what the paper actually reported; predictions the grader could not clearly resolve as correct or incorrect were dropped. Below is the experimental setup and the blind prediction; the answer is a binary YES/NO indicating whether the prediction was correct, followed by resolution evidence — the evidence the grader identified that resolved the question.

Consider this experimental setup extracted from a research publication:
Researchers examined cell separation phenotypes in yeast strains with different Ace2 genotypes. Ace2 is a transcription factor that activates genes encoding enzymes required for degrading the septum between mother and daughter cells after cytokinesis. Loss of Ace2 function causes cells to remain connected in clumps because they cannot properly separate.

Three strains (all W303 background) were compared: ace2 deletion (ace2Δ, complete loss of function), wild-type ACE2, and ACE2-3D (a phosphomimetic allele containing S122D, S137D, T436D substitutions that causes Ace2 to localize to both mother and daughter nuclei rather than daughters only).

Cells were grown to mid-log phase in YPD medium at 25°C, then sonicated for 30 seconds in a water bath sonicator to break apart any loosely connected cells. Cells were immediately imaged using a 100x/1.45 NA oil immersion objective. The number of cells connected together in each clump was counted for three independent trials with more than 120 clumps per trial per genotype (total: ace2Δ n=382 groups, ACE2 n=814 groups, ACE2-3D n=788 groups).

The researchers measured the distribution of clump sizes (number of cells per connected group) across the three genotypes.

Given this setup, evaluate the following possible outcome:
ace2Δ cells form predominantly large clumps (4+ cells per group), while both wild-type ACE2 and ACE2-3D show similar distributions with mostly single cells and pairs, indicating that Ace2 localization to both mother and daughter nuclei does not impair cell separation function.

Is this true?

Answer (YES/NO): YES